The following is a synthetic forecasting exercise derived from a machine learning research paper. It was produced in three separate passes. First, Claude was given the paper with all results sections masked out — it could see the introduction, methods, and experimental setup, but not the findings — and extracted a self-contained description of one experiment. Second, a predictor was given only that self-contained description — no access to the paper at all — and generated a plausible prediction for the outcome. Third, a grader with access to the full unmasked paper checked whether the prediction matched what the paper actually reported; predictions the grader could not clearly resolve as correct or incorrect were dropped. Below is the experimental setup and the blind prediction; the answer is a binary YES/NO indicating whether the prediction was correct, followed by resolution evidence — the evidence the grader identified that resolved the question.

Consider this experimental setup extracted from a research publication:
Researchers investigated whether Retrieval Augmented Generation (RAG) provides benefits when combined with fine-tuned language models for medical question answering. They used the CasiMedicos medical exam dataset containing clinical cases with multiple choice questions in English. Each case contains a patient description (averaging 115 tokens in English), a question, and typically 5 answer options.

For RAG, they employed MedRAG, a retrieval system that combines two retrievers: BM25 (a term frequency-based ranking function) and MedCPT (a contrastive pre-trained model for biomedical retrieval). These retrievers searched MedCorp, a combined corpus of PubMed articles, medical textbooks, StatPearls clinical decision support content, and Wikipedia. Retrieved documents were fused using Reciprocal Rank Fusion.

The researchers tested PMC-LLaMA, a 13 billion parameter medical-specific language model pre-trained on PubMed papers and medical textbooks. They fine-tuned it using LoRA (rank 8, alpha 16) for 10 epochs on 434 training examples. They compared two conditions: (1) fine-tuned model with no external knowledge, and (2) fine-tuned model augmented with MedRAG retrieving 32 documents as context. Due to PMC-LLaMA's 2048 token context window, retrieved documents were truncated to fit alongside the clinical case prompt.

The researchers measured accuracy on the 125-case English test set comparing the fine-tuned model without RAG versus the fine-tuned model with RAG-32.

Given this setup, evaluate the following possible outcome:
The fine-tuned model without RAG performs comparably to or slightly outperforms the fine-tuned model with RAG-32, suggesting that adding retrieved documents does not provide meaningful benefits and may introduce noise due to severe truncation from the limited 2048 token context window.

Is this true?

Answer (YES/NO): YES